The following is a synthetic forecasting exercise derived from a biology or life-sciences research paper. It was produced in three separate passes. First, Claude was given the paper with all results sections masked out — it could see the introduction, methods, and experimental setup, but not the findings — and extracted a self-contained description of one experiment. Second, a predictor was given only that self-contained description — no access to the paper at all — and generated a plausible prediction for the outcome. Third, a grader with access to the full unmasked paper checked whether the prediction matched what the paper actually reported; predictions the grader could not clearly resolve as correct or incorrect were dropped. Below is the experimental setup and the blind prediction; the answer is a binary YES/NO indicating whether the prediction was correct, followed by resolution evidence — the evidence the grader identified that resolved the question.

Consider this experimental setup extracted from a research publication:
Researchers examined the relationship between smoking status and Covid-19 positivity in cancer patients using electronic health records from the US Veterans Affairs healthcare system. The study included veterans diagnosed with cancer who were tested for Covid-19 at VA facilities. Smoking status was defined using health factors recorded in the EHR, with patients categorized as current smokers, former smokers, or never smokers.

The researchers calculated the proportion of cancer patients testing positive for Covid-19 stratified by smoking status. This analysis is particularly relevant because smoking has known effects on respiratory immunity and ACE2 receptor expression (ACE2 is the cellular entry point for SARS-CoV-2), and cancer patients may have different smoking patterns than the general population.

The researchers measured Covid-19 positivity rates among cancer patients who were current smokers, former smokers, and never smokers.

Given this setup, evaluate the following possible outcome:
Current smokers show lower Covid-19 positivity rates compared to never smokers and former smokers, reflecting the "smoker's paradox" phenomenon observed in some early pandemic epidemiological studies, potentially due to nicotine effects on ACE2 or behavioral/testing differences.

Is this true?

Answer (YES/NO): YES